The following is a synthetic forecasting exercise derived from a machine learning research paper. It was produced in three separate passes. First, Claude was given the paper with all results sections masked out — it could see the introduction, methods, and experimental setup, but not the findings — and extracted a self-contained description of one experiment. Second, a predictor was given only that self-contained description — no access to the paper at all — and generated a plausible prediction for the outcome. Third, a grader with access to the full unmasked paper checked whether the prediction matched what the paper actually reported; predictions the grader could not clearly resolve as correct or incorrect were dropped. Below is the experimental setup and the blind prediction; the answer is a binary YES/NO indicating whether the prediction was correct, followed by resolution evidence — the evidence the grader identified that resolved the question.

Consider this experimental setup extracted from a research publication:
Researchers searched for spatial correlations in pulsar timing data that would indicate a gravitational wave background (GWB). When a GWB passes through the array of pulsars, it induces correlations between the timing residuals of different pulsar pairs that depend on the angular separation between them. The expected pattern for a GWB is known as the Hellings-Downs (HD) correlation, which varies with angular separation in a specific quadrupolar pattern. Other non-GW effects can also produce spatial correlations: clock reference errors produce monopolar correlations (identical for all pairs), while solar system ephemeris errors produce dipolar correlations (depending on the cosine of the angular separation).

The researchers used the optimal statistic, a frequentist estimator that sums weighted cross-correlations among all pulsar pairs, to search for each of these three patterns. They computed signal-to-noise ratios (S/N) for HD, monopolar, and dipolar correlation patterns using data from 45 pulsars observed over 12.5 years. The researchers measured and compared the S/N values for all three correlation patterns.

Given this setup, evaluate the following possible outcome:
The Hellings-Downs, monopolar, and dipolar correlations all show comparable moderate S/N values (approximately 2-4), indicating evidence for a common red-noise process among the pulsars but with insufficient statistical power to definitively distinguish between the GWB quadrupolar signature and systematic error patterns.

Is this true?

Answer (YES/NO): NO